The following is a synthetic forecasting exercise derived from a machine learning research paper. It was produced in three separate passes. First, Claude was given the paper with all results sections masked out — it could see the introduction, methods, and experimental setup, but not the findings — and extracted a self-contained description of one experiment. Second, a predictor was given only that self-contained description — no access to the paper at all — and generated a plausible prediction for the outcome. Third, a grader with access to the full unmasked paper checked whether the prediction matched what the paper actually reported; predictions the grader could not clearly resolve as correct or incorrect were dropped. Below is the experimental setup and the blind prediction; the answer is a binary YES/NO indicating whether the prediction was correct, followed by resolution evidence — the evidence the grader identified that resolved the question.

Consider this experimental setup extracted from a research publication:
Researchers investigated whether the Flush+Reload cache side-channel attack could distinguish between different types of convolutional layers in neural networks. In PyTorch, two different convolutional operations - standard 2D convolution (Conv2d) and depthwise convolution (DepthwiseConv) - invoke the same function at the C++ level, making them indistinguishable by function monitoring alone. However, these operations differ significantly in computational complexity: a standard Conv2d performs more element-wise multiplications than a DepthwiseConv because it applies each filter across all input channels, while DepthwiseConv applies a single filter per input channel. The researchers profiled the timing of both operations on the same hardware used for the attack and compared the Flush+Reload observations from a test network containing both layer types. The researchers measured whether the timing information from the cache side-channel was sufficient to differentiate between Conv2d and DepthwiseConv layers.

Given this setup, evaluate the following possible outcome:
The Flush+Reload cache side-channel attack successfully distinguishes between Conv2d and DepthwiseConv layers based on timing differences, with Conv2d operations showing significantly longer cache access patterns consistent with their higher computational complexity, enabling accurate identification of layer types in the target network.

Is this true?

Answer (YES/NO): NO